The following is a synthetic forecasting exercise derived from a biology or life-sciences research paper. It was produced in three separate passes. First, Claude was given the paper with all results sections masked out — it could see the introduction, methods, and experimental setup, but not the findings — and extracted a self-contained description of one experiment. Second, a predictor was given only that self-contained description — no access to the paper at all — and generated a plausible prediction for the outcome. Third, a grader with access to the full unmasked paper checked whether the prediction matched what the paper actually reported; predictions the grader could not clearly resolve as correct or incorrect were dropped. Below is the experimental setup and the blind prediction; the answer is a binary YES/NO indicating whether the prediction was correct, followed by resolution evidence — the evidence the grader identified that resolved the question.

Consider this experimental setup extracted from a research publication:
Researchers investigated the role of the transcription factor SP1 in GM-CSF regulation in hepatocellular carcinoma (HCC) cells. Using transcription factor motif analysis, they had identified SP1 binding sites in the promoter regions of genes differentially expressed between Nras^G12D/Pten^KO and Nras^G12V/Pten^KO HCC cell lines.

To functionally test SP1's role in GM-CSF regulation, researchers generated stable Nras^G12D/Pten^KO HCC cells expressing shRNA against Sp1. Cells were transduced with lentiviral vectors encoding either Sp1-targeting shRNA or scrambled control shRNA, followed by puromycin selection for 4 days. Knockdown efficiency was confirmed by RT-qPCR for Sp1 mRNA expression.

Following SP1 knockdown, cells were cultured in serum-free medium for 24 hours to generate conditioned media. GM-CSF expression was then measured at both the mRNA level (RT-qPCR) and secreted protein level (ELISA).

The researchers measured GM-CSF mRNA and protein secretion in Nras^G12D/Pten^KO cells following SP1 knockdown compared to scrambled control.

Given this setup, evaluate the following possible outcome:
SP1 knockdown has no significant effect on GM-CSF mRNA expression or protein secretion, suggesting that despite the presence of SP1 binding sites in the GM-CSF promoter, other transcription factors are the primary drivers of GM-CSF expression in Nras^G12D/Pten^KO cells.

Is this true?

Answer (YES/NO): NO